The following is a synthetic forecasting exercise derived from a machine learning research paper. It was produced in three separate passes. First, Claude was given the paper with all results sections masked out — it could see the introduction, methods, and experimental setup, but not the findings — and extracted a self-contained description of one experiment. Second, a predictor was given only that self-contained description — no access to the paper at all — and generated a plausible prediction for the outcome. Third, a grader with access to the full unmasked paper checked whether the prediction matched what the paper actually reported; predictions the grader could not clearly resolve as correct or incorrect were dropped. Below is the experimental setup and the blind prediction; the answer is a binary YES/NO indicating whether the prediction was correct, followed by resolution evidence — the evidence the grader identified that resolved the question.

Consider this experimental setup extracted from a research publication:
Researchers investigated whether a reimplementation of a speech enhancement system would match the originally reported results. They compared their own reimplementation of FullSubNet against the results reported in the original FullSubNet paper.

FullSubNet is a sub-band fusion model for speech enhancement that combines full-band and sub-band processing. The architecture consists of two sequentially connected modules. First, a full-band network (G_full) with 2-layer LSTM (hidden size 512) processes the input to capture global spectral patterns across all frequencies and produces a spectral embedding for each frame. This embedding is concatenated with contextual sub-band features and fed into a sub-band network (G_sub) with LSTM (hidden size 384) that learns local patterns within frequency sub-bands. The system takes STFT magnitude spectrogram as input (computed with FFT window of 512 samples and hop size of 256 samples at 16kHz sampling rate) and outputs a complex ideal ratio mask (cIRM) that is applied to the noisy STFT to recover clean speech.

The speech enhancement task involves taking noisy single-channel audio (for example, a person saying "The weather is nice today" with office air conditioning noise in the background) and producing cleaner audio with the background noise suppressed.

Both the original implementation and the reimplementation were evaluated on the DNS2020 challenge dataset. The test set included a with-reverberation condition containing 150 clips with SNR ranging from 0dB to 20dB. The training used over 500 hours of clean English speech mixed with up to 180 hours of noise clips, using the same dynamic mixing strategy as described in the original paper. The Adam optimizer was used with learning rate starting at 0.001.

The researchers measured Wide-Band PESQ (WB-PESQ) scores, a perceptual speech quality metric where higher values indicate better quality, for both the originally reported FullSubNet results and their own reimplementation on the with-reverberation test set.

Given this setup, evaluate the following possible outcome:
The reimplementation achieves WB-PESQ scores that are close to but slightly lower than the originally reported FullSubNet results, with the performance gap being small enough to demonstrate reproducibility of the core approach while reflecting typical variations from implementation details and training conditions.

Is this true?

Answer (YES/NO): NO